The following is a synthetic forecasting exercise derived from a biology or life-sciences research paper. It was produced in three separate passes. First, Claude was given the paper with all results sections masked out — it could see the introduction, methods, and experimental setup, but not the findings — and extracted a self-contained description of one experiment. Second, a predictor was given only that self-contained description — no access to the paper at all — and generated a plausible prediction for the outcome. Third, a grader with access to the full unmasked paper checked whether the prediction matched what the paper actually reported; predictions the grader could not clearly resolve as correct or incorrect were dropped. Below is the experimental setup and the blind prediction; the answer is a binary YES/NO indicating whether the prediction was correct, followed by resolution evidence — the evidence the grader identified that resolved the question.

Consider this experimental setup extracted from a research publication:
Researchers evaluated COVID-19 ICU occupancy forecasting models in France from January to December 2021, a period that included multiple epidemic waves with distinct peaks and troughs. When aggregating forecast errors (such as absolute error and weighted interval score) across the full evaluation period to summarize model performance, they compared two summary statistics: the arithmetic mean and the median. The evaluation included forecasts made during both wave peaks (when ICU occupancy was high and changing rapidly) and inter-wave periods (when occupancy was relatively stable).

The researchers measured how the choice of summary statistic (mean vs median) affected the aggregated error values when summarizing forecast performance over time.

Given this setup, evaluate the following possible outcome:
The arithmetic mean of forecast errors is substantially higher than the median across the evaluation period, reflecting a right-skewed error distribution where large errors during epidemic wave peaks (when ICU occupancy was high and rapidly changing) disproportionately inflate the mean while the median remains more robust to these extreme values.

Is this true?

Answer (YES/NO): YES